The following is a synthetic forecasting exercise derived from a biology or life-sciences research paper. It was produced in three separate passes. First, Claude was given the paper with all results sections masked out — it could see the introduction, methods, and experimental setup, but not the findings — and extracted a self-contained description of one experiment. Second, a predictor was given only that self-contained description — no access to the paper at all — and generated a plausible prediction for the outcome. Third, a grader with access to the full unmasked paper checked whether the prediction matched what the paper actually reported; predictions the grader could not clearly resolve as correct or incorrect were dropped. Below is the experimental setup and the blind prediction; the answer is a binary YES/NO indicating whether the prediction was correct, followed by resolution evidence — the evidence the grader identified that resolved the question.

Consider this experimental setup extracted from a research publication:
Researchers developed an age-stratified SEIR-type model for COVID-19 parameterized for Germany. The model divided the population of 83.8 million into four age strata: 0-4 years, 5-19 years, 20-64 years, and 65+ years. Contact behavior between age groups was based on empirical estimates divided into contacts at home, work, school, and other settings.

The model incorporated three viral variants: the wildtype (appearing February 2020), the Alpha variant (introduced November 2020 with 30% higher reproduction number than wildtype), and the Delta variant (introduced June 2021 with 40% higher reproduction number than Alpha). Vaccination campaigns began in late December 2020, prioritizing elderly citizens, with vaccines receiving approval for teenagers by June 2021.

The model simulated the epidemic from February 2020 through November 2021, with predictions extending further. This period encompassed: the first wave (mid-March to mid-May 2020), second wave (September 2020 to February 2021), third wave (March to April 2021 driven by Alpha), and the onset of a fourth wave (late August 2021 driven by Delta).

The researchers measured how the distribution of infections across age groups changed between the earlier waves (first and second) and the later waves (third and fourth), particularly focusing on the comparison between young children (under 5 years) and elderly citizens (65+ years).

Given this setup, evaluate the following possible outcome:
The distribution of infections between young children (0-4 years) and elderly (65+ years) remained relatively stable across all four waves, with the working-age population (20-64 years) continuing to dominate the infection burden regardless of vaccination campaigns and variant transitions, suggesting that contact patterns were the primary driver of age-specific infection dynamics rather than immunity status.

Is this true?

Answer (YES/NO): NO